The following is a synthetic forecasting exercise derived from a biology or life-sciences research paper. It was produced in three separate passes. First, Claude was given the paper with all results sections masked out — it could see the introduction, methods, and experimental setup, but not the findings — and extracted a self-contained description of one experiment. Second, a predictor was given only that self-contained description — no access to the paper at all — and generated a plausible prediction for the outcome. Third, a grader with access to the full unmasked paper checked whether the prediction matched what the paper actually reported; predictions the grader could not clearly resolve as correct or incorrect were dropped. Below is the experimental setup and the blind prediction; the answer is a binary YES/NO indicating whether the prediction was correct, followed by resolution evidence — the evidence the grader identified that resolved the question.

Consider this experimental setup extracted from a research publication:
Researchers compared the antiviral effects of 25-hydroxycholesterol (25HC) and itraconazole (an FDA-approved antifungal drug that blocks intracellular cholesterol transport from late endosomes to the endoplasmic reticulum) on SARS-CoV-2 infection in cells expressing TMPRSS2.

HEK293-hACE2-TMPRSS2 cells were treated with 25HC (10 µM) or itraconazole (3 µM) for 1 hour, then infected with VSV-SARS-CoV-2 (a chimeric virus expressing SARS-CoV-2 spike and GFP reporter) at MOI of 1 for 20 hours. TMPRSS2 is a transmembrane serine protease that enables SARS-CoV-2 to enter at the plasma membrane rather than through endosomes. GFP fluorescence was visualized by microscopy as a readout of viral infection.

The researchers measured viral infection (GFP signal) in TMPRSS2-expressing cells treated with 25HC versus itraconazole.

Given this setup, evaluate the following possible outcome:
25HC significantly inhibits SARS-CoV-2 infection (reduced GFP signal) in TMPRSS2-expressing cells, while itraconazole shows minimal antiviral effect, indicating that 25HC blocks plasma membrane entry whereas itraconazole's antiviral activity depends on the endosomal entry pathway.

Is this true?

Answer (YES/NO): NO